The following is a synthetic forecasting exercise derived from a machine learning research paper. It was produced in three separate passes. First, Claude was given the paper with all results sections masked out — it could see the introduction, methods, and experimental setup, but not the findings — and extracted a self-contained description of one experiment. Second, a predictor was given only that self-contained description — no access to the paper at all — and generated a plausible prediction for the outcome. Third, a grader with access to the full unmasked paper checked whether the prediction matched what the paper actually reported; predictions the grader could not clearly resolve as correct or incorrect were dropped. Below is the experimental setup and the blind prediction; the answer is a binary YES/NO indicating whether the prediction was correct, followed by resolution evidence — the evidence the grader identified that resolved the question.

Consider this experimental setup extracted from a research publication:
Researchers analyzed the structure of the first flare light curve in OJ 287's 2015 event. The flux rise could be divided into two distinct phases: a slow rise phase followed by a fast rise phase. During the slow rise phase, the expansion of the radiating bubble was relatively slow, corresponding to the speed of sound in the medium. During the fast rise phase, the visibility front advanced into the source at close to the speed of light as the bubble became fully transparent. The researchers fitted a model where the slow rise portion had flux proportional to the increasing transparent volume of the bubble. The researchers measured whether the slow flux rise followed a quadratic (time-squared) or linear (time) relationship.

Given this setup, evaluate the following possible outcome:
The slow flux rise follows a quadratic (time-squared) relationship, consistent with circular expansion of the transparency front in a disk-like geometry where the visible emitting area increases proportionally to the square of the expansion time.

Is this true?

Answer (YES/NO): NO